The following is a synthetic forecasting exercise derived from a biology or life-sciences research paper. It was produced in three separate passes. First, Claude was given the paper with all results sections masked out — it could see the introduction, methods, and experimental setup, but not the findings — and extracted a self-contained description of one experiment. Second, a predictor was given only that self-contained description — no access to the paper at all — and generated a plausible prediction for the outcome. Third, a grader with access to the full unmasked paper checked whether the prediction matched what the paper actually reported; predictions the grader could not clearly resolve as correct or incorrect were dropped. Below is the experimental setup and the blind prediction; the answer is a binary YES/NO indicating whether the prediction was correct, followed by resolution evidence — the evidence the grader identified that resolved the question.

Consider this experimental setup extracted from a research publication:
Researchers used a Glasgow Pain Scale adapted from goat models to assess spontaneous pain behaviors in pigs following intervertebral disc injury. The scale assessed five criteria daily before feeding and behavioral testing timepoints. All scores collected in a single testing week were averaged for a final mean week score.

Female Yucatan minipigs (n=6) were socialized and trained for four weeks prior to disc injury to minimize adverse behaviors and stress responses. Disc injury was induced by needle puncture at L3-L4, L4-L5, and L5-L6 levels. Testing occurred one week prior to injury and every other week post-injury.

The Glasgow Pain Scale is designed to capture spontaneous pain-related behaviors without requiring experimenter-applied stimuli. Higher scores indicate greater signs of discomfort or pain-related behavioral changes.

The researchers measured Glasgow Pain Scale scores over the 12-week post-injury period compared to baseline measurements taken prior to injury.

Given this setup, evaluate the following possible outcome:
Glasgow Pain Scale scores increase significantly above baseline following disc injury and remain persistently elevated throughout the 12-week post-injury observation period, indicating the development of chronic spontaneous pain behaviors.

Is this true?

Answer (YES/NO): NO